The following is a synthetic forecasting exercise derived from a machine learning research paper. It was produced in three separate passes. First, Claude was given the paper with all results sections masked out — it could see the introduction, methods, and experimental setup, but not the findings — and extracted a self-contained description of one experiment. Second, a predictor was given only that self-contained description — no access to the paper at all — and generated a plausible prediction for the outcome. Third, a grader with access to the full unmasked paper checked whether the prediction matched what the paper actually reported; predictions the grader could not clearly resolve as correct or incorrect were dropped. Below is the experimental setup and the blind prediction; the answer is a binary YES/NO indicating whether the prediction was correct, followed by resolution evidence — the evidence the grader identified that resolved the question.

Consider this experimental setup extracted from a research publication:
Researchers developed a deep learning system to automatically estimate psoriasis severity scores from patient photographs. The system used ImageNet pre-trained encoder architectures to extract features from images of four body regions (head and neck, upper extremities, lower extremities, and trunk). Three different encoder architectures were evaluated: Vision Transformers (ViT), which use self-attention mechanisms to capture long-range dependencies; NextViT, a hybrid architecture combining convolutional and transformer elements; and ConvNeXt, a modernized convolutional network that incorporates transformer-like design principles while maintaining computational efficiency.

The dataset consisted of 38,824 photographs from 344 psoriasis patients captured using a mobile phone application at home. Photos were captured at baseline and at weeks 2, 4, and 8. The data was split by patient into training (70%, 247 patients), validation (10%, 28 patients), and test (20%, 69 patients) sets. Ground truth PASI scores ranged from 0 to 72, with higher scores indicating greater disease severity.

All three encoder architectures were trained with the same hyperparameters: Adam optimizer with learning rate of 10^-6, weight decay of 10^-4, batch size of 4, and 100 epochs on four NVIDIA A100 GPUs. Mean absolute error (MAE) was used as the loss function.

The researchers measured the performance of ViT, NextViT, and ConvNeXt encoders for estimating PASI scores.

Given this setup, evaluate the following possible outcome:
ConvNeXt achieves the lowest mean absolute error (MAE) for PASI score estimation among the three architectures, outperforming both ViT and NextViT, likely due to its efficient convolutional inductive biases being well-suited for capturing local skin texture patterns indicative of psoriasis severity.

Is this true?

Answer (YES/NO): YES